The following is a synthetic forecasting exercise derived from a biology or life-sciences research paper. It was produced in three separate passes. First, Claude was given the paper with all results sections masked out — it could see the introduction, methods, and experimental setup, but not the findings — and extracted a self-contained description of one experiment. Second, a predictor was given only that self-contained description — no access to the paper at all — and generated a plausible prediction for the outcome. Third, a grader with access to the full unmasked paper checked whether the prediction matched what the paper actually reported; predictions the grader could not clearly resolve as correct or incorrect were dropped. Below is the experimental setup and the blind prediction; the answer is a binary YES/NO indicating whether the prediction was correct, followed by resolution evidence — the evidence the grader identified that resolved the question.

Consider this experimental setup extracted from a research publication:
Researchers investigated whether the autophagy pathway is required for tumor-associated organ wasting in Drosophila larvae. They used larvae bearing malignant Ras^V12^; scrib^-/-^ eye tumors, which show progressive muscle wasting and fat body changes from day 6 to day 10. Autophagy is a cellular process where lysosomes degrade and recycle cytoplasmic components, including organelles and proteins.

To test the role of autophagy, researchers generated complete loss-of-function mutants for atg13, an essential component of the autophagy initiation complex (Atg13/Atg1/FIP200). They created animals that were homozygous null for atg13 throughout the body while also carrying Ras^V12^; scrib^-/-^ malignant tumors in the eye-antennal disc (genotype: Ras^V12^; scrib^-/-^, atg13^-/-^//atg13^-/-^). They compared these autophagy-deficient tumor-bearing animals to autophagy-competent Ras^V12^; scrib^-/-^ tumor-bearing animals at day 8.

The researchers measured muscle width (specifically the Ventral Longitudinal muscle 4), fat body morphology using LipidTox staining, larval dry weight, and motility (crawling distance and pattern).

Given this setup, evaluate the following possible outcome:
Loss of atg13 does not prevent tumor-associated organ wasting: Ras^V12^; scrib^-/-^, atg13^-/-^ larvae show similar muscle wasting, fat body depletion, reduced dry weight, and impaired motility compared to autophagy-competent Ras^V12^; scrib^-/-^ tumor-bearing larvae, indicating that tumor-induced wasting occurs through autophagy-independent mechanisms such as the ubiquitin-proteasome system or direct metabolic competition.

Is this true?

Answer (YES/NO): NO